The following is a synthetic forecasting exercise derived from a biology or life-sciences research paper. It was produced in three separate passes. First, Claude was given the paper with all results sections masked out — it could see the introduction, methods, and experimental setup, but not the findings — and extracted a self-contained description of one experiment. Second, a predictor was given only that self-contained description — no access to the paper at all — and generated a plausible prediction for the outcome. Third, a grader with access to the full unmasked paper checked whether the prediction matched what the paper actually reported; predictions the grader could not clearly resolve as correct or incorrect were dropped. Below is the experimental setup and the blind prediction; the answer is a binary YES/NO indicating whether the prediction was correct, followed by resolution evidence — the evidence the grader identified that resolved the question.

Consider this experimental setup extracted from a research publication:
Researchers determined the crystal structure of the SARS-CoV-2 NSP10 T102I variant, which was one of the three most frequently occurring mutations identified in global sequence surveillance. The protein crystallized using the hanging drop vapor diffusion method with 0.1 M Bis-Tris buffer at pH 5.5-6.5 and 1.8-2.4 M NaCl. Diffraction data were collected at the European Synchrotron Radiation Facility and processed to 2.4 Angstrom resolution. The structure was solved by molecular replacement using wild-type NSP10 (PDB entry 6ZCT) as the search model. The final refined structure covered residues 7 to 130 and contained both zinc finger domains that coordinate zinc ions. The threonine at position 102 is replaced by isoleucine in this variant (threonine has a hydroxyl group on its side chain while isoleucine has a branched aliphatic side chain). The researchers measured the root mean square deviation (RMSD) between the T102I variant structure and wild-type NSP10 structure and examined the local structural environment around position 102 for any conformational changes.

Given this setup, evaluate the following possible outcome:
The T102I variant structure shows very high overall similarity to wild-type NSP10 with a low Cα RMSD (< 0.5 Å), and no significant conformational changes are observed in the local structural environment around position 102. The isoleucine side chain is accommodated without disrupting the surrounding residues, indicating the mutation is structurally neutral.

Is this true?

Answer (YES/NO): YES